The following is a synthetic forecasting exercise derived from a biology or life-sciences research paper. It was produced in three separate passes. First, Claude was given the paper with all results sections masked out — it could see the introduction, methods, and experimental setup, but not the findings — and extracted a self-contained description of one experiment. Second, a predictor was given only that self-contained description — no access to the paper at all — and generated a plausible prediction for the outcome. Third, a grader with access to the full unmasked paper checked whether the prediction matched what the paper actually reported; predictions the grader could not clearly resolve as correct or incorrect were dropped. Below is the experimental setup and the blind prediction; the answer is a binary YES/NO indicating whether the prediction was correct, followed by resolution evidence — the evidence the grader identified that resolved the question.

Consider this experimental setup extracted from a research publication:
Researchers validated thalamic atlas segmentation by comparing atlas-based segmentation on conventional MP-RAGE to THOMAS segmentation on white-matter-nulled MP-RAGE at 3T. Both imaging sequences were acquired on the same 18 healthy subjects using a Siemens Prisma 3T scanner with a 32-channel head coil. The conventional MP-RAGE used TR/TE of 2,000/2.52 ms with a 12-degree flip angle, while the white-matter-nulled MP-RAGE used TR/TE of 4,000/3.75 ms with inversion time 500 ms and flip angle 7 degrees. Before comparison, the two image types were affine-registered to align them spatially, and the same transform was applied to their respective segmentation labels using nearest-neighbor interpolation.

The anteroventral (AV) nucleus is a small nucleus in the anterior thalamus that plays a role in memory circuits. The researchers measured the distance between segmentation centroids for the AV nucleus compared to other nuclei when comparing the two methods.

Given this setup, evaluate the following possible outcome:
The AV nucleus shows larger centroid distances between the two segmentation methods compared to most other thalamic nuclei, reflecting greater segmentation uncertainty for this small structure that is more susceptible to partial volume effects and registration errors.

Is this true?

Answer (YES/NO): YES